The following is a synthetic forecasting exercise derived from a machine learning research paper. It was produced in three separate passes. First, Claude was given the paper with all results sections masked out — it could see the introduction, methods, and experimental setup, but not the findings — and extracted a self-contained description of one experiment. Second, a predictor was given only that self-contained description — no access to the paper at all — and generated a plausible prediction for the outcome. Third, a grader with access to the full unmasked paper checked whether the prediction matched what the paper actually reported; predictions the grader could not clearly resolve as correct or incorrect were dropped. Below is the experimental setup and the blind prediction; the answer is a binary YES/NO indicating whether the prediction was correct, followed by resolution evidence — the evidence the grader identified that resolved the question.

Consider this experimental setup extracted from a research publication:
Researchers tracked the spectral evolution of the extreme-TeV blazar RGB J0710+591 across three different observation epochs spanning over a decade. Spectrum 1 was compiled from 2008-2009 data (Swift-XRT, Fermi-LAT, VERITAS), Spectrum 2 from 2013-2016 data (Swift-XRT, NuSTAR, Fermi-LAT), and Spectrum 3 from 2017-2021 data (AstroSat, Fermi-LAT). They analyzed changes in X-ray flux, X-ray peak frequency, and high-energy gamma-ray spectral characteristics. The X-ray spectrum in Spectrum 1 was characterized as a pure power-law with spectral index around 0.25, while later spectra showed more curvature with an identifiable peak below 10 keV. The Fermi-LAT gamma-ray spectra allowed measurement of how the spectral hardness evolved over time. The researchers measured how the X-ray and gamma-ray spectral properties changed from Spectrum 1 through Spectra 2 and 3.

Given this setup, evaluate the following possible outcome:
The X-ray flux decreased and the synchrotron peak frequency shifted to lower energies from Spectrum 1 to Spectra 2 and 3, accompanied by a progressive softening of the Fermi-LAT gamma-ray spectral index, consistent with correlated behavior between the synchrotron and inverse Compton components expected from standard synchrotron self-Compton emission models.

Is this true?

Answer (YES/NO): YES